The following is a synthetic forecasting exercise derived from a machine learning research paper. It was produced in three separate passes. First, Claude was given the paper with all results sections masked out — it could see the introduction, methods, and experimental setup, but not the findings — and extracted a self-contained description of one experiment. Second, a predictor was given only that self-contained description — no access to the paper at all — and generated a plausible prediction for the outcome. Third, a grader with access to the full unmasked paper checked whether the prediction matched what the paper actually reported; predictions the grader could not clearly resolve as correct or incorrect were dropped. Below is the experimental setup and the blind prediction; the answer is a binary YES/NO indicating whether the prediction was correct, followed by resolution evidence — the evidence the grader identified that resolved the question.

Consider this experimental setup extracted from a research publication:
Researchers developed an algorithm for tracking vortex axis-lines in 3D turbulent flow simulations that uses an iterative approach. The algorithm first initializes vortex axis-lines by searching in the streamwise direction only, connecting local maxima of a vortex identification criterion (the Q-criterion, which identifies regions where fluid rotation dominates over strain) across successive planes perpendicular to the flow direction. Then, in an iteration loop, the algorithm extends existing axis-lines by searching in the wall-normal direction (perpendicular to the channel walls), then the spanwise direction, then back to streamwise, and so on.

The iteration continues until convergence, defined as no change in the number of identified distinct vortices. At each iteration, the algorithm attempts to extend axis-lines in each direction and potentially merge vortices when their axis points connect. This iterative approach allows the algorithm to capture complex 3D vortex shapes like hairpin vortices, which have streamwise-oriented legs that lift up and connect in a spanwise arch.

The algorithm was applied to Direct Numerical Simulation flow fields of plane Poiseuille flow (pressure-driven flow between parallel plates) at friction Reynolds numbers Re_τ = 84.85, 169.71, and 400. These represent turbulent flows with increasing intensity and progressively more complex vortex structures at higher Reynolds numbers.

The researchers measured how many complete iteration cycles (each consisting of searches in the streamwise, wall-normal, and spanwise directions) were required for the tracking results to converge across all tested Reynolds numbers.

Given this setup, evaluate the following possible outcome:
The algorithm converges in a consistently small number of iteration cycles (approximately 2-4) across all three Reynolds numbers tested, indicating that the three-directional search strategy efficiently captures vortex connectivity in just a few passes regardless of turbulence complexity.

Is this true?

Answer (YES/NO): YES